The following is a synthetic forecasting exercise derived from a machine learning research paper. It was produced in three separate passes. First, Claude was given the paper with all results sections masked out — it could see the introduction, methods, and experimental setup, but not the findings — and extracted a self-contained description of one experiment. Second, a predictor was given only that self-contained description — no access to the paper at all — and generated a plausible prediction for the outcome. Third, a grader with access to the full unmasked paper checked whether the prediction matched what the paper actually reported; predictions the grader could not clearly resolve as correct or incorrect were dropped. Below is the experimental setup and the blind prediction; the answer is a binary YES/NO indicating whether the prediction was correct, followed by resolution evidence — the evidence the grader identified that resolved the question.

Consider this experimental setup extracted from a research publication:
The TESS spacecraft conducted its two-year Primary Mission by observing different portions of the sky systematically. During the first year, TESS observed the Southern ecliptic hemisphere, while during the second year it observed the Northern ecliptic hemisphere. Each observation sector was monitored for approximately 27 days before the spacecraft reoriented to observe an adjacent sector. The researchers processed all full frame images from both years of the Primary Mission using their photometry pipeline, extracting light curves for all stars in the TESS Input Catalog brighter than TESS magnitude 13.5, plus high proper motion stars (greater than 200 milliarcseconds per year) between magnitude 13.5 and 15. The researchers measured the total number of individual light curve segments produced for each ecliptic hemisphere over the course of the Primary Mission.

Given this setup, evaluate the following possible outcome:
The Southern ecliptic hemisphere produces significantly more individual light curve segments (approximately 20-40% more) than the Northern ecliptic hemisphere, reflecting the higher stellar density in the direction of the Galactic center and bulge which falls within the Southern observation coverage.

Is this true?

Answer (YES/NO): NO